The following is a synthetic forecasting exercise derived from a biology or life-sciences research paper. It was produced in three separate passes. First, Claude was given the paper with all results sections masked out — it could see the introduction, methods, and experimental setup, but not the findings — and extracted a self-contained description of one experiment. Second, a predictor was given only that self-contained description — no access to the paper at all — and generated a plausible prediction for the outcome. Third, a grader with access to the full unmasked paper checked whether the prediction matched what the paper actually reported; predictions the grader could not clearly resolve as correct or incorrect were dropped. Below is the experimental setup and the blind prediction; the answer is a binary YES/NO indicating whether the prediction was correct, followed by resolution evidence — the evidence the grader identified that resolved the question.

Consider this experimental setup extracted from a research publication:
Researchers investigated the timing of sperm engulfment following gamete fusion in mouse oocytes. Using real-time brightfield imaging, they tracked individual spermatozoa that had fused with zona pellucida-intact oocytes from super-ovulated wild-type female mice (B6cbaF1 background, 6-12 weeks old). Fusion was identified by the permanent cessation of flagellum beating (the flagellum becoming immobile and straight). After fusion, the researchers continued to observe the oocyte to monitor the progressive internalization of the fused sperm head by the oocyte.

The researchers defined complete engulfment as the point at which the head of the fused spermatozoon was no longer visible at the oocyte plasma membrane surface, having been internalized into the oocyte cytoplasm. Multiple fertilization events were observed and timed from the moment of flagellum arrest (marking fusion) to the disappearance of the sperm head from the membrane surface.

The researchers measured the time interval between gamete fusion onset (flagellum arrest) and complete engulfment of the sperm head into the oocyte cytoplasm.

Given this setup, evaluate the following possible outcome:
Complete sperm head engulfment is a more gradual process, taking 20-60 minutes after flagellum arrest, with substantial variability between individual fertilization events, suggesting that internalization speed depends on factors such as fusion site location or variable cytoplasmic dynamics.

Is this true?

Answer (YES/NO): NO